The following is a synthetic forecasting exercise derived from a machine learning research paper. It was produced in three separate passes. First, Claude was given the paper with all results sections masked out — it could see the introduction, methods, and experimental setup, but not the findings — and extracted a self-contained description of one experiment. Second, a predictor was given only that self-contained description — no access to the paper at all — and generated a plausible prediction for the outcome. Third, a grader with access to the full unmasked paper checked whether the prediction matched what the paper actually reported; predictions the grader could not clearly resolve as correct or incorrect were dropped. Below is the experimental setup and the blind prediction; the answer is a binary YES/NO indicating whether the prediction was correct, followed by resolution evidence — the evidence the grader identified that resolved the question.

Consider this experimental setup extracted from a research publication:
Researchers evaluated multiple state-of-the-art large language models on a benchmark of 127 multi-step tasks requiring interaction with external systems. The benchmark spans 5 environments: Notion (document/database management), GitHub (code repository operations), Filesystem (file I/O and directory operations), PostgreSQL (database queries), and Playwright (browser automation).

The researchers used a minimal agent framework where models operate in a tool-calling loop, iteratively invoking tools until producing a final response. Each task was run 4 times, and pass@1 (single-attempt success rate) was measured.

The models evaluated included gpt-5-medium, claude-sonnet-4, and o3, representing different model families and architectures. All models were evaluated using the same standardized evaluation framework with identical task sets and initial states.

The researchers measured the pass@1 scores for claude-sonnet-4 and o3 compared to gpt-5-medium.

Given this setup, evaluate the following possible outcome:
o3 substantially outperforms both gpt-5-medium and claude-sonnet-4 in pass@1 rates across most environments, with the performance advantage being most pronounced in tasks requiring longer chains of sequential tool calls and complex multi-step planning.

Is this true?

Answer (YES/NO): NO